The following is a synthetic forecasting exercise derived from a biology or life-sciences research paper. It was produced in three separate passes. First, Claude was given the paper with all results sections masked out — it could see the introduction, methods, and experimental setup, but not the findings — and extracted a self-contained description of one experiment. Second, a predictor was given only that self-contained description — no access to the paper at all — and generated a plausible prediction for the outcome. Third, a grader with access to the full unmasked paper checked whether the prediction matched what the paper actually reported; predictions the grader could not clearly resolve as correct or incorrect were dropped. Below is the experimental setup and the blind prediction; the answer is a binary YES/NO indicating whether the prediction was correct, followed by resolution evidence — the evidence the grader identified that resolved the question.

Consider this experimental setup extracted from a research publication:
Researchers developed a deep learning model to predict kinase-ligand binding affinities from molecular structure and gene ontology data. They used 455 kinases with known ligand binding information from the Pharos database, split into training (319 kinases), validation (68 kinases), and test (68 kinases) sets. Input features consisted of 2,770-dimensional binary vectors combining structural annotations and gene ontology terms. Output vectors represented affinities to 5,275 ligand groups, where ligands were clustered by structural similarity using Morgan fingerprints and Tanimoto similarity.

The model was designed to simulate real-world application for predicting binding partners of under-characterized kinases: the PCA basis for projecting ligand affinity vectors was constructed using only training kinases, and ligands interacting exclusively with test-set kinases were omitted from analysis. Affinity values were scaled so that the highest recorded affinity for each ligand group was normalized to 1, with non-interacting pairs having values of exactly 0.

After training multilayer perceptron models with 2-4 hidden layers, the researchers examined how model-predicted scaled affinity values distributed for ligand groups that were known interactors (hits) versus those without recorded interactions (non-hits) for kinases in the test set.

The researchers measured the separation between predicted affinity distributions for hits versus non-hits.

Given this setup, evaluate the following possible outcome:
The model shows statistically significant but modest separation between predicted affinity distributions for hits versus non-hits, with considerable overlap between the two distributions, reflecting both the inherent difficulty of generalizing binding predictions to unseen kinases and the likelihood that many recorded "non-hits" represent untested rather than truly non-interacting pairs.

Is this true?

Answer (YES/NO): YES